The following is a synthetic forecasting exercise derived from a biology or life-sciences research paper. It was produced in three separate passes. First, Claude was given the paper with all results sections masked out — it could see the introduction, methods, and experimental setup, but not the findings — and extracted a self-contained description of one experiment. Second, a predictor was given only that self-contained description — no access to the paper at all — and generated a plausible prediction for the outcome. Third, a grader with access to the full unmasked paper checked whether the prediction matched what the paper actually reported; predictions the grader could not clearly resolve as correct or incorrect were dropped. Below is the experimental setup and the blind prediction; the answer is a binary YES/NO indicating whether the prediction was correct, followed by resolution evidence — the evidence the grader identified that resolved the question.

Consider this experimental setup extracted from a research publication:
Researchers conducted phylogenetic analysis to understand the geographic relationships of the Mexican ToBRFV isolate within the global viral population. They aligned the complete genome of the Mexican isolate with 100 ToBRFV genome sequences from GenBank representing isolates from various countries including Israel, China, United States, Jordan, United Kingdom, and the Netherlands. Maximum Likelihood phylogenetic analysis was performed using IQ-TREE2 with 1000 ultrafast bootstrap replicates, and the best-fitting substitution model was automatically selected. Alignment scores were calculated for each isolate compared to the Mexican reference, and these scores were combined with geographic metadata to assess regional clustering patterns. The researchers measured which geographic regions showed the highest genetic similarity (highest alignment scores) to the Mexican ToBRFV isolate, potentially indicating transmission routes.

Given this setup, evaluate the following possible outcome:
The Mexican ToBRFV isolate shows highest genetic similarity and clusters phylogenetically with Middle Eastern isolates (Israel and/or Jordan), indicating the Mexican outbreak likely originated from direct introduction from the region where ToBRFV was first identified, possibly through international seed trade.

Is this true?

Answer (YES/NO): NO